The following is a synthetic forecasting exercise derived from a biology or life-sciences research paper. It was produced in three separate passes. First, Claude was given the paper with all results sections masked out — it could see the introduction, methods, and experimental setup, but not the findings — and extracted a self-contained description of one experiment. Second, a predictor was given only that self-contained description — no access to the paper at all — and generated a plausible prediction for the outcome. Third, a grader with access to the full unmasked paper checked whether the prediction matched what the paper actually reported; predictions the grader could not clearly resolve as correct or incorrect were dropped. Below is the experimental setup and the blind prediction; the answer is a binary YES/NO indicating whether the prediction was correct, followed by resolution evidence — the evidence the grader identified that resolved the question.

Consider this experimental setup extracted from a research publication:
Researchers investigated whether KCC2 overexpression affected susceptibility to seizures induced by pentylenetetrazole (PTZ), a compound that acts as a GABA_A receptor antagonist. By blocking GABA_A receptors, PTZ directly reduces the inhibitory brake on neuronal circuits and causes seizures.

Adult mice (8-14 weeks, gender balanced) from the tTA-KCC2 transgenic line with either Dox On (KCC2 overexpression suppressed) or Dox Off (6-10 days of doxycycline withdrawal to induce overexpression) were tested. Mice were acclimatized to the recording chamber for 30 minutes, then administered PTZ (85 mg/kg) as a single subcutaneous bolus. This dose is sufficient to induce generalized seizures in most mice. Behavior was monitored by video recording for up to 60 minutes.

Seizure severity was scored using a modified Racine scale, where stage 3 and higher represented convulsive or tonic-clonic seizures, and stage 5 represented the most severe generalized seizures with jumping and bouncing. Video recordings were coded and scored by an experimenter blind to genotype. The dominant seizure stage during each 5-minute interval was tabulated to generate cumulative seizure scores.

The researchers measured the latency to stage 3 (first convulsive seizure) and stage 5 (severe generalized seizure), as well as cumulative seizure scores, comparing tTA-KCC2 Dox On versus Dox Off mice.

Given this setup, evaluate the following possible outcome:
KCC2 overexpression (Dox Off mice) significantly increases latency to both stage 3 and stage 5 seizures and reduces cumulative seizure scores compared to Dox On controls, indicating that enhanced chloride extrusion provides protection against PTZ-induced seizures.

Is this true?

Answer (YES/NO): NO